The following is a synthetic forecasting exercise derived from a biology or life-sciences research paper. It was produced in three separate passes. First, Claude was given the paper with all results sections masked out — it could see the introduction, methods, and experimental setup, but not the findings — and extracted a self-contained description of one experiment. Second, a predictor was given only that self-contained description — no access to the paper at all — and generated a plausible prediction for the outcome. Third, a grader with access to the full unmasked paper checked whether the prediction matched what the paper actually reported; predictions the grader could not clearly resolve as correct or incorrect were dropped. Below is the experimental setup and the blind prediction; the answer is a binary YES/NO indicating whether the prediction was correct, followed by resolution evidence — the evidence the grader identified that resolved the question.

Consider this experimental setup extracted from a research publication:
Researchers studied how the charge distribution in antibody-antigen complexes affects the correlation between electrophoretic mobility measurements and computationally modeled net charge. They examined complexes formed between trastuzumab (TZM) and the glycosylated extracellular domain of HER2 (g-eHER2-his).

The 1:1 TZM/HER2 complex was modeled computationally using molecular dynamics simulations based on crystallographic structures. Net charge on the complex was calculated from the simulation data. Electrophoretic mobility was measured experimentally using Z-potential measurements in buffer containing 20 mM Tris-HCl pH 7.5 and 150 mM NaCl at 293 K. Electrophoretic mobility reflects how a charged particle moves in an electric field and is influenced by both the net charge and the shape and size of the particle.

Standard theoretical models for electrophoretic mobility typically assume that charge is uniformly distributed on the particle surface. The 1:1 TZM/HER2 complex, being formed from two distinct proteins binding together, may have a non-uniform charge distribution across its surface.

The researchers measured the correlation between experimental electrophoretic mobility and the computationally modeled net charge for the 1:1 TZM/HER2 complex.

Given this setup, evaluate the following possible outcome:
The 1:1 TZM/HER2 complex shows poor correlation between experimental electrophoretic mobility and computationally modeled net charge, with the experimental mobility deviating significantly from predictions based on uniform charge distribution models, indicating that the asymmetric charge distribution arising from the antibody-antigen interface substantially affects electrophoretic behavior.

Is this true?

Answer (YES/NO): YES